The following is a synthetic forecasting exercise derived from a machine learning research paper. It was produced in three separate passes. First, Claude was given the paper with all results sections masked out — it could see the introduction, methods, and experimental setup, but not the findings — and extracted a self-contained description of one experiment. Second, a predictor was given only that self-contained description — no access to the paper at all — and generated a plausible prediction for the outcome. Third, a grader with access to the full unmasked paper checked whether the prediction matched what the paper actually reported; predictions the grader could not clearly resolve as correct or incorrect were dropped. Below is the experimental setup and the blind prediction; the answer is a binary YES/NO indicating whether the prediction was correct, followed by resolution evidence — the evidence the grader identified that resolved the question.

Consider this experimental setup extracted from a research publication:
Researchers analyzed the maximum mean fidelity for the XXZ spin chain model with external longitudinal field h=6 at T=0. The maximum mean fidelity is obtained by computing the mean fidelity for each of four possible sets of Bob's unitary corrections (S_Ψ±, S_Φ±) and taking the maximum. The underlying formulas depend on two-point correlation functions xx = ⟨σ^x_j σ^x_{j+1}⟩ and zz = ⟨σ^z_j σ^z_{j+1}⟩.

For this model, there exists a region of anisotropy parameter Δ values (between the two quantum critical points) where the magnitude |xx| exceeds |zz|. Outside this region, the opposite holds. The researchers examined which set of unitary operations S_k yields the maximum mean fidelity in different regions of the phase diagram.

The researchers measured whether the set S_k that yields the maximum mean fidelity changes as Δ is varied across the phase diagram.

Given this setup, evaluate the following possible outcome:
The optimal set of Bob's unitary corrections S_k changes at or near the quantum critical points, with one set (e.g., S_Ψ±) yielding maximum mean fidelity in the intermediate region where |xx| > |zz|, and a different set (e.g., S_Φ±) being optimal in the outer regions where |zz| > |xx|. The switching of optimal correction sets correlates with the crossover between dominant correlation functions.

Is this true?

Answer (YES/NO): NO